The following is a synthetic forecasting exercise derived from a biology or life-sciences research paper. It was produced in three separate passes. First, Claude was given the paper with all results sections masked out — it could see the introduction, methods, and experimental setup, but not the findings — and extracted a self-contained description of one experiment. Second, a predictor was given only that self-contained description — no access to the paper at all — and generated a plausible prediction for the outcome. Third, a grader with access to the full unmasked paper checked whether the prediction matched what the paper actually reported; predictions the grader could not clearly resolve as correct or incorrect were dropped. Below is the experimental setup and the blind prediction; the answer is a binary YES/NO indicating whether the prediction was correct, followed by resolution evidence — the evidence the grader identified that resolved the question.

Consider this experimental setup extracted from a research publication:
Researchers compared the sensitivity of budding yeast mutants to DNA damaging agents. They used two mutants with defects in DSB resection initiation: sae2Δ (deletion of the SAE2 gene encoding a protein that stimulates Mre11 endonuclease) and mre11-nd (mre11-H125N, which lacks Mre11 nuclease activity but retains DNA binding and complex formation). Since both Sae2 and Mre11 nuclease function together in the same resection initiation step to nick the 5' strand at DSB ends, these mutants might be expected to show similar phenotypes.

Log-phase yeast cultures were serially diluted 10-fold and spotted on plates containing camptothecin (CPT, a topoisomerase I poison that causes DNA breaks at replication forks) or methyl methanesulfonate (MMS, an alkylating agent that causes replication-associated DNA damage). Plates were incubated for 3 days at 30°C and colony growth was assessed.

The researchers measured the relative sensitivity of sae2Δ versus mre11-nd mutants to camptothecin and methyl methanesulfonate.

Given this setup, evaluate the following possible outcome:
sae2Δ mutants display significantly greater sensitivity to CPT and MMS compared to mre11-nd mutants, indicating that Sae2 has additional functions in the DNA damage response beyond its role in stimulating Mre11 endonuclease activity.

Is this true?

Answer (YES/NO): YES